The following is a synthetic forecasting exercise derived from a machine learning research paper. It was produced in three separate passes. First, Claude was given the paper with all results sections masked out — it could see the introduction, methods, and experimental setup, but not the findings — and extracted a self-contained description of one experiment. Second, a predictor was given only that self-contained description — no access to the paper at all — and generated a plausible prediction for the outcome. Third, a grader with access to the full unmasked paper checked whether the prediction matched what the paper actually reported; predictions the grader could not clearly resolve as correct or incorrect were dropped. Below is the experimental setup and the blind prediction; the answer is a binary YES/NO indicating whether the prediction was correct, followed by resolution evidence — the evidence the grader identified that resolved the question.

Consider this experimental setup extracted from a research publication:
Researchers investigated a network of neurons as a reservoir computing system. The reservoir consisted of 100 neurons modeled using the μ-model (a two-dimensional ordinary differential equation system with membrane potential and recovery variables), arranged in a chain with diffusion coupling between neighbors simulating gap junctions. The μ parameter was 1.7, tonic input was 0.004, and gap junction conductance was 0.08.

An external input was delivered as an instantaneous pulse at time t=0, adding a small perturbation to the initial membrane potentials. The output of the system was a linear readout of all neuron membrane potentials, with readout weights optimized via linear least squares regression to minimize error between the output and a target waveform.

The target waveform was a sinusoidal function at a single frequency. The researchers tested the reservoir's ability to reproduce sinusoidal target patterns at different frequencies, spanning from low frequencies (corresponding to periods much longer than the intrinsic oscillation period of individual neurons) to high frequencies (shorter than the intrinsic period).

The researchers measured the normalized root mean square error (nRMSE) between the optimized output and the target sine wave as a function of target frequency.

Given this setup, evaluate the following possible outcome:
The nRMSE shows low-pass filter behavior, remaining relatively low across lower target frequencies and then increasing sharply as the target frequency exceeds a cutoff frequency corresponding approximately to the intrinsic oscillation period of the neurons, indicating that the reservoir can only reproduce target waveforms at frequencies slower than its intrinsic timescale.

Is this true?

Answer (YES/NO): NO